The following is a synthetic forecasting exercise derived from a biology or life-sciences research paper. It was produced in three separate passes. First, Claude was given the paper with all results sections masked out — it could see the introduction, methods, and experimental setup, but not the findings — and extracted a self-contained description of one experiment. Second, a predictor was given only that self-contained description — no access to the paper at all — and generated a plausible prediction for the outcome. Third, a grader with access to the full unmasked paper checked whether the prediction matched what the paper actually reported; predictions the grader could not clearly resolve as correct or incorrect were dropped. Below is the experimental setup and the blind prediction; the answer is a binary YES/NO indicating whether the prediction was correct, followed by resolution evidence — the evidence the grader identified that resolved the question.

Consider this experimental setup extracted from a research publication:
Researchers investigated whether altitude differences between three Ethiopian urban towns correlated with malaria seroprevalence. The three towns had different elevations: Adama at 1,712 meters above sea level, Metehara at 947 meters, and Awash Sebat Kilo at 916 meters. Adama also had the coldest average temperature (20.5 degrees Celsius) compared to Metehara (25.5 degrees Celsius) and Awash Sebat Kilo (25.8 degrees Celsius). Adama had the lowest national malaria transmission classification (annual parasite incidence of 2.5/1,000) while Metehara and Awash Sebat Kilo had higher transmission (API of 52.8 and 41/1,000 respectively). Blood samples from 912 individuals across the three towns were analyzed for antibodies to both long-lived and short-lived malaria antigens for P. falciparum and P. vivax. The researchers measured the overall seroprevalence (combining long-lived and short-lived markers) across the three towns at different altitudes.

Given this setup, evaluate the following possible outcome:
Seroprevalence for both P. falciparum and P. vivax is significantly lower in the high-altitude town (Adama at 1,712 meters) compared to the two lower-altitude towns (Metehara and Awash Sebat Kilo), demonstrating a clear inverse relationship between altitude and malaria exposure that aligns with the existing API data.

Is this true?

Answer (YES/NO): NO